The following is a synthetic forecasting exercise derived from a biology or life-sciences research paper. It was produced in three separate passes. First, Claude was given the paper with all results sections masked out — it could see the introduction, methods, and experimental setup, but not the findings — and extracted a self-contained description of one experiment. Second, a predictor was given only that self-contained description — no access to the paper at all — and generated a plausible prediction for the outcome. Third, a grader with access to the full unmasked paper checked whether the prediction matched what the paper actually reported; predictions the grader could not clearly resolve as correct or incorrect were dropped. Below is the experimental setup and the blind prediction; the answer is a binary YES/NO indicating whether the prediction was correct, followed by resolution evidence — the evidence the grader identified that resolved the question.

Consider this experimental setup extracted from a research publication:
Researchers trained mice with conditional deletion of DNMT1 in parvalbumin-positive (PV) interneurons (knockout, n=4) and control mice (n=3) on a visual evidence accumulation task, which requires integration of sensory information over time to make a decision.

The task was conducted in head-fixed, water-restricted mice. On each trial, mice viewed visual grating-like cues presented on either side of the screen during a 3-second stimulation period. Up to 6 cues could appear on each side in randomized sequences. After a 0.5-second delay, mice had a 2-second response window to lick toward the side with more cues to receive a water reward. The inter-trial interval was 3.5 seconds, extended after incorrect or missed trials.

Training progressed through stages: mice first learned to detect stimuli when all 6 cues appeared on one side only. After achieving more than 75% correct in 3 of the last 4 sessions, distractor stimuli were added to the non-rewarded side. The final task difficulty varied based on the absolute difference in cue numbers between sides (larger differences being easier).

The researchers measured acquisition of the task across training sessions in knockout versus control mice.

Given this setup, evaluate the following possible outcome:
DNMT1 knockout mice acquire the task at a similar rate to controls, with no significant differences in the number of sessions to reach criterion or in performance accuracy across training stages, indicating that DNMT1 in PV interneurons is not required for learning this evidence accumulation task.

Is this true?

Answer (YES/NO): YES